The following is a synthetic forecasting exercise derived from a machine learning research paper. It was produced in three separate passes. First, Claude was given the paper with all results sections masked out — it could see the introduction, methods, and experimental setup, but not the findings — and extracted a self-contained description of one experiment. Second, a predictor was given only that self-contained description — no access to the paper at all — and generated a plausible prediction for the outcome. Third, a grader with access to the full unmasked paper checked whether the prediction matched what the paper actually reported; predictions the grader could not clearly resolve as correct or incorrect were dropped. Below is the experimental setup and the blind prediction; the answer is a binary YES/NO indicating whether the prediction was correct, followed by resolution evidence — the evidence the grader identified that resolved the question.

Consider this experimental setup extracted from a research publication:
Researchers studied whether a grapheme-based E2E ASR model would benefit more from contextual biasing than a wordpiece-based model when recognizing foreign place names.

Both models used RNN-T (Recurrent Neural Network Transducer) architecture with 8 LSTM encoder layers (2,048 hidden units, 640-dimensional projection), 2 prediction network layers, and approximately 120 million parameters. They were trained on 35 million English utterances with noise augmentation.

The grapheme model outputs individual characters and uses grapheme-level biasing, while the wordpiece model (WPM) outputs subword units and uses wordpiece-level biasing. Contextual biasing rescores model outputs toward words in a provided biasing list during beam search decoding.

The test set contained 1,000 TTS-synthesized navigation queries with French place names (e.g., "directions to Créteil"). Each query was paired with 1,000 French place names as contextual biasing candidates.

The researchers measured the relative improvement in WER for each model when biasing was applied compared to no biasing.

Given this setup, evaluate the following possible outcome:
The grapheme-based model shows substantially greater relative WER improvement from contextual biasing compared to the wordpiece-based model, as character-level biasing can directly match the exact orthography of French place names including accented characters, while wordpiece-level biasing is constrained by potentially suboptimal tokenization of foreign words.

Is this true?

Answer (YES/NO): NO